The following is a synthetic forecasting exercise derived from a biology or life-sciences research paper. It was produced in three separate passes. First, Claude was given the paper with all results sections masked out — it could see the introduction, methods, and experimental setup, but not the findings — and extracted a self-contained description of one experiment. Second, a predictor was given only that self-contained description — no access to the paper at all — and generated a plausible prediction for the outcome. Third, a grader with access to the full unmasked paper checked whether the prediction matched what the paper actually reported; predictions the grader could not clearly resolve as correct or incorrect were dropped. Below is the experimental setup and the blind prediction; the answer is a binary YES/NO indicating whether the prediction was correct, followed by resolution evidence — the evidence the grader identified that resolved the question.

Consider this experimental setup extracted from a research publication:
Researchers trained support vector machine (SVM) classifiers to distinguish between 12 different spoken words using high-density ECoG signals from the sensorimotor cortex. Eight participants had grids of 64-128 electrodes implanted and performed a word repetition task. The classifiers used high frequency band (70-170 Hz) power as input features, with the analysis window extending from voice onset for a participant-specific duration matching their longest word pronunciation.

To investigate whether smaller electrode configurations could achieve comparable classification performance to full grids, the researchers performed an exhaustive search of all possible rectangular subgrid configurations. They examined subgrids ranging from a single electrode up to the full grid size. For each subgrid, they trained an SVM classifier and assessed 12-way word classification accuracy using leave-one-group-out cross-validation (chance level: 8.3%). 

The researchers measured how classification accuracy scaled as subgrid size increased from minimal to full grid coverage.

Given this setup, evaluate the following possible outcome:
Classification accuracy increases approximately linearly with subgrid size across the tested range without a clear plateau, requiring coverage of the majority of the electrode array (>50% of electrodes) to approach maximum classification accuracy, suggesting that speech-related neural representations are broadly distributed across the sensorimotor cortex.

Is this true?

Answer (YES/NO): NO